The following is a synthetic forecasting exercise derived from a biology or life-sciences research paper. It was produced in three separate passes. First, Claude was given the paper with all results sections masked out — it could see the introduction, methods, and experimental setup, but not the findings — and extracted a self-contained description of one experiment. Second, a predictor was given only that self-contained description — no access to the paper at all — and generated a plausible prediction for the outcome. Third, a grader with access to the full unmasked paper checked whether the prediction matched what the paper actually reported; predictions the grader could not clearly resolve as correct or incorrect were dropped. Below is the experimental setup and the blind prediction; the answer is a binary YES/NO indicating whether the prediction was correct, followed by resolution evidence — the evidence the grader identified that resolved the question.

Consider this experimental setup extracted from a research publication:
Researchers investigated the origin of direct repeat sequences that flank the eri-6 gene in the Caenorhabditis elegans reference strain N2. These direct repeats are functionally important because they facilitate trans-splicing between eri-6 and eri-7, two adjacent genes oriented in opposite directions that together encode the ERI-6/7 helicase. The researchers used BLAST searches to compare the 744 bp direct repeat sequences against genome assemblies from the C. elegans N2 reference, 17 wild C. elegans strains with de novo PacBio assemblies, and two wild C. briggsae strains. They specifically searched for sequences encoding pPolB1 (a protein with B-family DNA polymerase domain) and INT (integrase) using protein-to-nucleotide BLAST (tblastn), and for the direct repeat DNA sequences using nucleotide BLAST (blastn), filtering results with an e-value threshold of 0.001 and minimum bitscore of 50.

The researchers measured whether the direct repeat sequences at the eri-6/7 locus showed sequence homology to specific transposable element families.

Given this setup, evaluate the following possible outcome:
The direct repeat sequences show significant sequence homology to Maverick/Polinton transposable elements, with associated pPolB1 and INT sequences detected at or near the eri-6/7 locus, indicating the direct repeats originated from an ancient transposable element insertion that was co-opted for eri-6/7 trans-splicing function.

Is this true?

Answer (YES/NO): NO